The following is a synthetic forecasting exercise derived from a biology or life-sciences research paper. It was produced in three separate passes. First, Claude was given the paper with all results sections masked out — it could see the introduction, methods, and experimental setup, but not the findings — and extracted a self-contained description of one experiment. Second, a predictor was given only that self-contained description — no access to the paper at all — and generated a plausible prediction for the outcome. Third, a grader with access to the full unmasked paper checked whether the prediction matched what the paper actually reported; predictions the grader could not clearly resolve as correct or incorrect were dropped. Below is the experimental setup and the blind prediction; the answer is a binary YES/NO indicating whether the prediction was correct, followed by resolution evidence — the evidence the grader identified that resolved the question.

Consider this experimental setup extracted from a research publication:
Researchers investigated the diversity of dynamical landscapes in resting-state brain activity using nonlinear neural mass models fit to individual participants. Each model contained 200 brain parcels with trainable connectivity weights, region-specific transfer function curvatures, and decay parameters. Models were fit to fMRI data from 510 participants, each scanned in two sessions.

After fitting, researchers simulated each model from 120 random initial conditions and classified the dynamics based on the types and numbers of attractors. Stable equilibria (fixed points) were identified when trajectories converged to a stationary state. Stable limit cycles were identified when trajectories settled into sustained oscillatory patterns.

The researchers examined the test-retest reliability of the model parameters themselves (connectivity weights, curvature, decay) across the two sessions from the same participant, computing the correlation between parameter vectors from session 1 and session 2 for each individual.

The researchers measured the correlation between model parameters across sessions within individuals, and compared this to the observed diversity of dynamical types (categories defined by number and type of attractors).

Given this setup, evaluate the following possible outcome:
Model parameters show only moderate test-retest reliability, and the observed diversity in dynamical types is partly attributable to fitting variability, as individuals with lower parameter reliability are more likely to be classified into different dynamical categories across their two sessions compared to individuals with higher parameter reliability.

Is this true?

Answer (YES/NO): NO